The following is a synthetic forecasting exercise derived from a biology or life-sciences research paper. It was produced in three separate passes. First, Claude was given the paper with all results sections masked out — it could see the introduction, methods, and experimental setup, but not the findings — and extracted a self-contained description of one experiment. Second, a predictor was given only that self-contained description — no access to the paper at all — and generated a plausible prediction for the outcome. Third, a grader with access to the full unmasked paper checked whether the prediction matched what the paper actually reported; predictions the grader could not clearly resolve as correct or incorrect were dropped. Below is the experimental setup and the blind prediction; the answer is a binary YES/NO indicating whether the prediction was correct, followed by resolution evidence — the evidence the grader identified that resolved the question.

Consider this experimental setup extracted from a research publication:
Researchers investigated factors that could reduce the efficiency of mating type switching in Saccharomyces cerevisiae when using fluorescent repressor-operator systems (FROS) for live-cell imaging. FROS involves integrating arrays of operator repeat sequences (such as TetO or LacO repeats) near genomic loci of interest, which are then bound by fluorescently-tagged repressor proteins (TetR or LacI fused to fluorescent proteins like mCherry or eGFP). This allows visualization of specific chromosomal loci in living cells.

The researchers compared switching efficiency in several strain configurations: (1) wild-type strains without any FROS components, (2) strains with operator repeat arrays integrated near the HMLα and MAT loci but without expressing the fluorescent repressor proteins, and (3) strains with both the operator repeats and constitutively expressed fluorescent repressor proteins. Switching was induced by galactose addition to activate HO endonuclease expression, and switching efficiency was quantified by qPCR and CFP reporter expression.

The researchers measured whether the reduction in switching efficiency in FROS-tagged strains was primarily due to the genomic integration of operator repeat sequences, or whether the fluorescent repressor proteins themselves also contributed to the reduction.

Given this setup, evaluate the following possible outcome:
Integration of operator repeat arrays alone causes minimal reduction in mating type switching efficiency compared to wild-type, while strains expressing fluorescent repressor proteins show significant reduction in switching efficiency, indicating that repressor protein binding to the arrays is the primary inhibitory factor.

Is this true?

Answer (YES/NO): NO